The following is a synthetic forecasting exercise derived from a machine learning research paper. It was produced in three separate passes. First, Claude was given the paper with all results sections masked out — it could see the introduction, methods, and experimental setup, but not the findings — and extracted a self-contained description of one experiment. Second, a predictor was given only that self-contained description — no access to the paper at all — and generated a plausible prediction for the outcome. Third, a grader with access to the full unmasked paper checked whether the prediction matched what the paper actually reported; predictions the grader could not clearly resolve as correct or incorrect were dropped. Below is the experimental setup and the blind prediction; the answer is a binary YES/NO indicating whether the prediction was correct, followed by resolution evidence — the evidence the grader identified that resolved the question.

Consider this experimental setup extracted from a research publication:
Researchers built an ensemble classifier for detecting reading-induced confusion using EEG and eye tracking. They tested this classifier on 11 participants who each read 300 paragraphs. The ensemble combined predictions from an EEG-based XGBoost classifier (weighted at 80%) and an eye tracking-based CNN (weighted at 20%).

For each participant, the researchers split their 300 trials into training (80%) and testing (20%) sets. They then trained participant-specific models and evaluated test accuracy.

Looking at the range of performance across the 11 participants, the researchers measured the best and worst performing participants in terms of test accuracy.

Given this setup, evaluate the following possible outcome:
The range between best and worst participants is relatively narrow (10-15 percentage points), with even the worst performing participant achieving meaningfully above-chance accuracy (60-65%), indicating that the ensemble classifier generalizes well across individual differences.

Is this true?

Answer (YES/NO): NO